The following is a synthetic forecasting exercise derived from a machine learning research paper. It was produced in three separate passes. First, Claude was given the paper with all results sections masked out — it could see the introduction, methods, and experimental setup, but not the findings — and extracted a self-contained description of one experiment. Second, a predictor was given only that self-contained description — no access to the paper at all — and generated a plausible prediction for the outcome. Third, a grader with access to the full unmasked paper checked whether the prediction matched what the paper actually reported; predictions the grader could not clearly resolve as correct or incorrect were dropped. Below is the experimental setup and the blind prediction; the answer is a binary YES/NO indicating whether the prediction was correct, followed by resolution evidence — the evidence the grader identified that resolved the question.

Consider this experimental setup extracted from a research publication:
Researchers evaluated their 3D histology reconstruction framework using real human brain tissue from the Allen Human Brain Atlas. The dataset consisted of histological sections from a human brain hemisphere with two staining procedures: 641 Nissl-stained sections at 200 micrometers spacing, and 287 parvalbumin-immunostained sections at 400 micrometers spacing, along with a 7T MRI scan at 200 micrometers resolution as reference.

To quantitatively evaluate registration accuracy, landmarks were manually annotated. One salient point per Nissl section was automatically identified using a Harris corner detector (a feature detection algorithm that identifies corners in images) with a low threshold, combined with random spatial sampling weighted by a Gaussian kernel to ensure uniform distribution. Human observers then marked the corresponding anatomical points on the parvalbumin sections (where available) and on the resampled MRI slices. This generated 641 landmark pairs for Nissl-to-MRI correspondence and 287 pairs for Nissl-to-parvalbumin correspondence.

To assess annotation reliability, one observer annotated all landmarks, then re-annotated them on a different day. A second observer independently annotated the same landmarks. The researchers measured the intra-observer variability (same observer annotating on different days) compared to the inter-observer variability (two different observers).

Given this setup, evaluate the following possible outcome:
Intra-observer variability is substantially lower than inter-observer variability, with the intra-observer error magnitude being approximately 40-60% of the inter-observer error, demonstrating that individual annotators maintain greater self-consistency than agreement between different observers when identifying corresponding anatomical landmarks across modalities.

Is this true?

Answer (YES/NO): NO